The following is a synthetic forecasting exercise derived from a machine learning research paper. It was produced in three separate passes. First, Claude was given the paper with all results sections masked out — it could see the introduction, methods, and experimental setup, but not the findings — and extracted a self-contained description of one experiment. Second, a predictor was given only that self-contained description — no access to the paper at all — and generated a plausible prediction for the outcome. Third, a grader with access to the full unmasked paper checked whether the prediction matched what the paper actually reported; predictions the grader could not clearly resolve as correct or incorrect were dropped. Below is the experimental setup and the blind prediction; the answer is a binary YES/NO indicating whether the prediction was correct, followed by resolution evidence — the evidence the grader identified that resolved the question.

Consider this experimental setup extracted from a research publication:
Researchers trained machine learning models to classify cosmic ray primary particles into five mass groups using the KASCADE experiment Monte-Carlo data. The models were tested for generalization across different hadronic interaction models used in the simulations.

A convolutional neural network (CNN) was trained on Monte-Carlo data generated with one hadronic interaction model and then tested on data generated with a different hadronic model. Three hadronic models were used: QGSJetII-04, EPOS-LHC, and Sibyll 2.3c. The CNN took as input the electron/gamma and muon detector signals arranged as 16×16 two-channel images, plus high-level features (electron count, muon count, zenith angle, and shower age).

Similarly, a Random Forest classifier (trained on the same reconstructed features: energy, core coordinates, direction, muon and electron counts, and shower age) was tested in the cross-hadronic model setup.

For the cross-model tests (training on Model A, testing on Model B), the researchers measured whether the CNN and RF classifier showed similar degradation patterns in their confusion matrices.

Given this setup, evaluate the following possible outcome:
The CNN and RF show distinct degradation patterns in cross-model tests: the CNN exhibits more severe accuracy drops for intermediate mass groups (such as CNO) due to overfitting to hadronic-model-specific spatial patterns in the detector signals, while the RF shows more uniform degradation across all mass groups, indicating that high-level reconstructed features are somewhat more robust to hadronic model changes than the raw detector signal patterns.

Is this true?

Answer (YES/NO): NO